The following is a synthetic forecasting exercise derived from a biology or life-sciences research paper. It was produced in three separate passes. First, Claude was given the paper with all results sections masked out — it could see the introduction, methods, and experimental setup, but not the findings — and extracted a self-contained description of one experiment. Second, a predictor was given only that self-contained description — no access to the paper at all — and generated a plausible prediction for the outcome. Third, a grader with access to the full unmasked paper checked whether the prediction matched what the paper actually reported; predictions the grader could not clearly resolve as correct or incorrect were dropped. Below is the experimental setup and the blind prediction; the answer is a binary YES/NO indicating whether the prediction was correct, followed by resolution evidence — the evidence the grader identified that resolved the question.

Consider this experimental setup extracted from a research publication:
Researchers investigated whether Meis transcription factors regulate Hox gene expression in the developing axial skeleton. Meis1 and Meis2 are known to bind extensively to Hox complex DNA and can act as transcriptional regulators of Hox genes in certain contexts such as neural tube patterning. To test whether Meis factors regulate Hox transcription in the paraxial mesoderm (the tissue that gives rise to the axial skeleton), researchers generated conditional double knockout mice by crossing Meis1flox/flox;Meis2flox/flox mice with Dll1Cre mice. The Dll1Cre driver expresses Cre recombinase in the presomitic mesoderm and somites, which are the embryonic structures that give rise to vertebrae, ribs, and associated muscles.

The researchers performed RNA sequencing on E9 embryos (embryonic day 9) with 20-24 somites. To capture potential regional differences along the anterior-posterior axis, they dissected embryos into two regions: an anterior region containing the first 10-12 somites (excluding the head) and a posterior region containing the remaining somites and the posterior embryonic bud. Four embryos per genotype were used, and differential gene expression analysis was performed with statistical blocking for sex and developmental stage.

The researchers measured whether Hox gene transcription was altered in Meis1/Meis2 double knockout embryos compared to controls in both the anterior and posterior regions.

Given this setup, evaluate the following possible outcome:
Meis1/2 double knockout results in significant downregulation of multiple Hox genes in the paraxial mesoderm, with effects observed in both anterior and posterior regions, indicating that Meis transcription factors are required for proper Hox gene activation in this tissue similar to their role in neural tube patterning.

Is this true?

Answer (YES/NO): NO